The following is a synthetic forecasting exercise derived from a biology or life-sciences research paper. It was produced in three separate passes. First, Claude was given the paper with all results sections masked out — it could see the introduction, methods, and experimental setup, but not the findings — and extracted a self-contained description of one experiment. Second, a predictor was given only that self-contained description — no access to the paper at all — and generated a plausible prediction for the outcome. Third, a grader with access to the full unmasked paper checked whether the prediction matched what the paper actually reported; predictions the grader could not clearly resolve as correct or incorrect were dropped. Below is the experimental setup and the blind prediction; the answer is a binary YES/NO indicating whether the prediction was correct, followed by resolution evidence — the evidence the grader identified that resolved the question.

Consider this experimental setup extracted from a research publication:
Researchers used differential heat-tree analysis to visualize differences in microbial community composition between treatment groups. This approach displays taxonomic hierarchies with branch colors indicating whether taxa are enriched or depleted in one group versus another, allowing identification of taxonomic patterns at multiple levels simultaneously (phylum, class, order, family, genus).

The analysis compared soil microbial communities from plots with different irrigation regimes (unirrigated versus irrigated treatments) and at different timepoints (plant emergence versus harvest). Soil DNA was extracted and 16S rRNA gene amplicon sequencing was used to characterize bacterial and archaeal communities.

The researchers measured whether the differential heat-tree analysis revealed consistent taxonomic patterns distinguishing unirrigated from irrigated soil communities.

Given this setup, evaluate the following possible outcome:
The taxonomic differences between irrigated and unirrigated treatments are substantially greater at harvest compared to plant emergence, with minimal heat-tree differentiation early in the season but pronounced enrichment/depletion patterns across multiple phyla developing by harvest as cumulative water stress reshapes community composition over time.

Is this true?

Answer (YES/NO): NO